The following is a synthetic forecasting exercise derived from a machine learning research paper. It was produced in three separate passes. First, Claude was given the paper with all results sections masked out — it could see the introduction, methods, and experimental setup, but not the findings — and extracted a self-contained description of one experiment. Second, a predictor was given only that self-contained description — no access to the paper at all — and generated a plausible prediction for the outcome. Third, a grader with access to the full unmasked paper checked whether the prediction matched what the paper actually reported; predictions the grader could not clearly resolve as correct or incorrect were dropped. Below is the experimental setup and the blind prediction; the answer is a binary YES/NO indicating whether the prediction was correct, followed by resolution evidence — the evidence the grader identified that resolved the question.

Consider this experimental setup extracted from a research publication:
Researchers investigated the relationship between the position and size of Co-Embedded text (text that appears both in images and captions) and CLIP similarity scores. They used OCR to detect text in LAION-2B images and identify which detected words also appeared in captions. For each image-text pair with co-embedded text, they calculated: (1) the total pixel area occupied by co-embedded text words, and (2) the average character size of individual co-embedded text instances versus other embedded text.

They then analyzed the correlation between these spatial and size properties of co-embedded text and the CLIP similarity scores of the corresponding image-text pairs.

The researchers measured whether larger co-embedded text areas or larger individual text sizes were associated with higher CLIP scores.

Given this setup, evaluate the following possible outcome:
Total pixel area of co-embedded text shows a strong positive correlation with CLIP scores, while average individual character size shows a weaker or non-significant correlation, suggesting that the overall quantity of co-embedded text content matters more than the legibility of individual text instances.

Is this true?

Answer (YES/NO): NO